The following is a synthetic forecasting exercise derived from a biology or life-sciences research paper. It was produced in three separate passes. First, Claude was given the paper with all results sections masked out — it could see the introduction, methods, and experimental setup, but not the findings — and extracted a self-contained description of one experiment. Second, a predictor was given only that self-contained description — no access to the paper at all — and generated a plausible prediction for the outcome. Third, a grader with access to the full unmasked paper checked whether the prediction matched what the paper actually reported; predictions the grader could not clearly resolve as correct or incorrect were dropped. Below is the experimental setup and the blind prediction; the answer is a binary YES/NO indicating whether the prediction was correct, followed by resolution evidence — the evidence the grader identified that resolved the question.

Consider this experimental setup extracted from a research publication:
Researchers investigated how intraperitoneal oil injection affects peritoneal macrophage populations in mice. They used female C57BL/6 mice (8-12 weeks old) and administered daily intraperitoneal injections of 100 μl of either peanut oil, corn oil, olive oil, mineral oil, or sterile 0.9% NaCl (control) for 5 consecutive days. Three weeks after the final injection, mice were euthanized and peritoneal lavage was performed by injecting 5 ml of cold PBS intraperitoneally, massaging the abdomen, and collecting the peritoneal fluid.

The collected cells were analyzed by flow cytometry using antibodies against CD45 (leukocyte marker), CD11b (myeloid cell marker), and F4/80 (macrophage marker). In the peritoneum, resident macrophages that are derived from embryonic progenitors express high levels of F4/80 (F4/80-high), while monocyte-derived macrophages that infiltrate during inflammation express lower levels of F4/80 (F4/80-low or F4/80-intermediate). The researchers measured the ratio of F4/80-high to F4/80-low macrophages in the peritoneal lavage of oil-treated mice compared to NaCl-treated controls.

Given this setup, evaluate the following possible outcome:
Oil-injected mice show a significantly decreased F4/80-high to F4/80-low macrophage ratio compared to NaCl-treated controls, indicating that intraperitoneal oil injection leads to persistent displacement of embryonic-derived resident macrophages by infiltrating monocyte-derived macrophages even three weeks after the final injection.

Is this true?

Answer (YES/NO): NO